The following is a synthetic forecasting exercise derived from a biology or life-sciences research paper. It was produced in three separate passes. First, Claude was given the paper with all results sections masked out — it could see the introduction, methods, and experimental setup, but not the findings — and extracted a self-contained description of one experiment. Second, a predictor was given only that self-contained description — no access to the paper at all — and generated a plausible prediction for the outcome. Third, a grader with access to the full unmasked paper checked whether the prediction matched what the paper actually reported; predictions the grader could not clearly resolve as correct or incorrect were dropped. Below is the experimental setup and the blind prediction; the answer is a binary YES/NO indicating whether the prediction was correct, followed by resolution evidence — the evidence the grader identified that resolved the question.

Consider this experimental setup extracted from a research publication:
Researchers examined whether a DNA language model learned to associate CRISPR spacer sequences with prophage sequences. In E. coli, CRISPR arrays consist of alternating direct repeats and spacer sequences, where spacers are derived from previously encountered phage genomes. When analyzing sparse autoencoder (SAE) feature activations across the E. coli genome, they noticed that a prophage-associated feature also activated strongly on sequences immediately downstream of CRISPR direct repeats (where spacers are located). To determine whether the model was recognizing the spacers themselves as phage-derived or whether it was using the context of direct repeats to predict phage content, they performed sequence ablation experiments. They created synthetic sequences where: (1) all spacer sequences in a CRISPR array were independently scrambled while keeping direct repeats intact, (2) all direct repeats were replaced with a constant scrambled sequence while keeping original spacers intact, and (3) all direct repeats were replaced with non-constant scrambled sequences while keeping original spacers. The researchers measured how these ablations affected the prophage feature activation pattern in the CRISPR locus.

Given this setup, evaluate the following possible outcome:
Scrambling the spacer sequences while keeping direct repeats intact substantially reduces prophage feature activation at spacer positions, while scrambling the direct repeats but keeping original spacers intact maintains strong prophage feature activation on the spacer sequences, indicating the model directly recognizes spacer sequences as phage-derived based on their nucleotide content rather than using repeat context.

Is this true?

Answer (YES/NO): NO